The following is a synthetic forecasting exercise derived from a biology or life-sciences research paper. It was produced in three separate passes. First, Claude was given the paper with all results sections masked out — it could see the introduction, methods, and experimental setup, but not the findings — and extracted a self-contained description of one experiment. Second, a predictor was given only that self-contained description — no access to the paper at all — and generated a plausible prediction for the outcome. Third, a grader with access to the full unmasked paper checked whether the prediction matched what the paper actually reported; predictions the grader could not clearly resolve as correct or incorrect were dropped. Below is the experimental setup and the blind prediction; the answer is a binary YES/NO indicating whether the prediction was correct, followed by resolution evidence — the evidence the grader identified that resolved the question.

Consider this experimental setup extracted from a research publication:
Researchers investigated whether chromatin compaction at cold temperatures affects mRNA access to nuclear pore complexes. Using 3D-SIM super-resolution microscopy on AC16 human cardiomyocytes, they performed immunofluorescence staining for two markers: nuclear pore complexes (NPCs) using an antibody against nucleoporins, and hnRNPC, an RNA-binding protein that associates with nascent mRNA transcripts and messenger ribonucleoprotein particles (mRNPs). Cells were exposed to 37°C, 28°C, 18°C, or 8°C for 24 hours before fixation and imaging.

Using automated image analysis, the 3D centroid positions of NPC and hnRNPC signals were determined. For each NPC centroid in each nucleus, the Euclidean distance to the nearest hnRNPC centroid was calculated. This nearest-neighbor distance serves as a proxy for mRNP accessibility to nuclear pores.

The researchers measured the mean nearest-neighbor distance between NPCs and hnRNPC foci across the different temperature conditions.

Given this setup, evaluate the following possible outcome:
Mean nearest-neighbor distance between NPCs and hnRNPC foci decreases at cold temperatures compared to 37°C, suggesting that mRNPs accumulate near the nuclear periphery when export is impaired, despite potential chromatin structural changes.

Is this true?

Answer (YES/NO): NO